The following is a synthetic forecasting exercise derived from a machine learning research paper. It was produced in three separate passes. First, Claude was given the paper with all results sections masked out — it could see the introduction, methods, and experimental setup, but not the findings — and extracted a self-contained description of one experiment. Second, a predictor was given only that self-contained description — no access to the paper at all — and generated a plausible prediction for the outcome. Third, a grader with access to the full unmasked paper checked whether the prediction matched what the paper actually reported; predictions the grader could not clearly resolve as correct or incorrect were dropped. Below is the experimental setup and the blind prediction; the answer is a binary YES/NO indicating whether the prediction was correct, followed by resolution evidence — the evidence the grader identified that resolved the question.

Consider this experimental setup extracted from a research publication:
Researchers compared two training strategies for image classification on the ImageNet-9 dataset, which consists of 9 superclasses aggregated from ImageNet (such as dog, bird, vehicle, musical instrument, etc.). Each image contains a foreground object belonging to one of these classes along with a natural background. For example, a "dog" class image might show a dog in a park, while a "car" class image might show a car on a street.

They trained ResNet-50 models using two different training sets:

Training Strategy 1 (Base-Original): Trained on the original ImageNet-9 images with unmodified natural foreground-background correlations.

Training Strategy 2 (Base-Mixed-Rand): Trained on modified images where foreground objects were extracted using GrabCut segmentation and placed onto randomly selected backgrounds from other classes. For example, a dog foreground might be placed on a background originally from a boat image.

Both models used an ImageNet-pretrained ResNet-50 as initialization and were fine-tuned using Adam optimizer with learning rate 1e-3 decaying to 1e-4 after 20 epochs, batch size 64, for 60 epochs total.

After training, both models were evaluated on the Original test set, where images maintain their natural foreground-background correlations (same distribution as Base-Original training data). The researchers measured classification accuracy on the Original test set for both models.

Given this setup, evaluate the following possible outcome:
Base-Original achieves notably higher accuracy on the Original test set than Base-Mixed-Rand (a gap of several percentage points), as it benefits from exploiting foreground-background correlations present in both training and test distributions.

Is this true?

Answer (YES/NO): YES